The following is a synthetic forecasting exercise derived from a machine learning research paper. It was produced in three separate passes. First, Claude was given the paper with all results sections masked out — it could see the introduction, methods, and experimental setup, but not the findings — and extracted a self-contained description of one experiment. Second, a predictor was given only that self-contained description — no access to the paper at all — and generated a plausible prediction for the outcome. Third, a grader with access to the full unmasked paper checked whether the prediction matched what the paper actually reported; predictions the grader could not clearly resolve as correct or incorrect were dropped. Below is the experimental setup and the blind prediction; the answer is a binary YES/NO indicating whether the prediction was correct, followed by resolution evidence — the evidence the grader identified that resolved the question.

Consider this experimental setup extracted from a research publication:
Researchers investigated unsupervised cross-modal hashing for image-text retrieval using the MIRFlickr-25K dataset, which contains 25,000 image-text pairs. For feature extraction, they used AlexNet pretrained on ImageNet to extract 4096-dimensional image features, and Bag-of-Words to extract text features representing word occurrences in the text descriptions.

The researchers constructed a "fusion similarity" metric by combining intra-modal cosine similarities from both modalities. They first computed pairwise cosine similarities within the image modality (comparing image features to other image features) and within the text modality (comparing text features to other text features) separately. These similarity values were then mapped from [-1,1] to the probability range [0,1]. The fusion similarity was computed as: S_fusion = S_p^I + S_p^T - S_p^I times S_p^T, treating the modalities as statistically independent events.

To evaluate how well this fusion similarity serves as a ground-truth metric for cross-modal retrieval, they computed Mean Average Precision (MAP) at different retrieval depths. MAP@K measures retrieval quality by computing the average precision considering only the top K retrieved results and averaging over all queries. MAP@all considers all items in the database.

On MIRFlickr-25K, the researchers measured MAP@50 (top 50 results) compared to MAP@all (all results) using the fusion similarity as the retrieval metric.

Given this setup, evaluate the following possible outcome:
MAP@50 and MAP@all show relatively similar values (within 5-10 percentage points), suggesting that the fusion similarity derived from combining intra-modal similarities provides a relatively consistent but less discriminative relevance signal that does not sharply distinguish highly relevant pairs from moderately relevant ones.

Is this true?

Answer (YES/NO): NO